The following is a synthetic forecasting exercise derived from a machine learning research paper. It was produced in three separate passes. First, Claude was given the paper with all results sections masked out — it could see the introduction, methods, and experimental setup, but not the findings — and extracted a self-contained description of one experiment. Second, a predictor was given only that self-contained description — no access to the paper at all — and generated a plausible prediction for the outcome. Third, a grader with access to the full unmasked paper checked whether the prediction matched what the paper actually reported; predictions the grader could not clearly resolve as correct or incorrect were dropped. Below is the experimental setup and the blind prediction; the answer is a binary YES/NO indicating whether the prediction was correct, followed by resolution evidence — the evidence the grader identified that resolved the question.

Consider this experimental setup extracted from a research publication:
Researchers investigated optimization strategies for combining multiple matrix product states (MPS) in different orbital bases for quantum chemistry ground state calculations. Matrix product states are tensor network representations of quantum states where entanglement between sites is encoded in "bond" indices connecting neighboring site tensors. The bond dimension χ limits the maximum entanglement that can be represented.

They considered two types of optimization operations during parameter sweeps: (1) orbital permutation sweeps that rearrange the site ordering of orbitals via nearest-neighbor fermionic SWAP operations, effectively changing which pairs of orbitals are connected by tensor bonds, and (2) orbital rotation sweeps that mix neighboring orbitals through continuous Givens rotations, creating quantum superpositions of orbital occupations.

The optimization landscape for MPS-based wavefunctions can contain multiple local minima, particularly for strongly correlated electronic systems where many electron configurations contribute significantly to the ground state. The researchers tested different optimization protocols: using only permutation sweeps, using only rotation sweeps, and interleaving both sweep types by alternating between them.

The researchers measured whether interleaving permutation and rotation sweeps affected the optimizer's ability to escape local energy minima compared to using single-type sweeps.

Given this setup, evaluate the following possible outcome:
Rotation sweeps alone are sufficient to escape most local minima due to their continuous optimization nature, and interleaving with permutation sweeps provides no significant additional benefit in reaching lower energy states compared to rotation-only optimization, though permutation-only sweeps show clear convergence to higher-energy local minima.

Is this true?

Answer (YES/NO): NO